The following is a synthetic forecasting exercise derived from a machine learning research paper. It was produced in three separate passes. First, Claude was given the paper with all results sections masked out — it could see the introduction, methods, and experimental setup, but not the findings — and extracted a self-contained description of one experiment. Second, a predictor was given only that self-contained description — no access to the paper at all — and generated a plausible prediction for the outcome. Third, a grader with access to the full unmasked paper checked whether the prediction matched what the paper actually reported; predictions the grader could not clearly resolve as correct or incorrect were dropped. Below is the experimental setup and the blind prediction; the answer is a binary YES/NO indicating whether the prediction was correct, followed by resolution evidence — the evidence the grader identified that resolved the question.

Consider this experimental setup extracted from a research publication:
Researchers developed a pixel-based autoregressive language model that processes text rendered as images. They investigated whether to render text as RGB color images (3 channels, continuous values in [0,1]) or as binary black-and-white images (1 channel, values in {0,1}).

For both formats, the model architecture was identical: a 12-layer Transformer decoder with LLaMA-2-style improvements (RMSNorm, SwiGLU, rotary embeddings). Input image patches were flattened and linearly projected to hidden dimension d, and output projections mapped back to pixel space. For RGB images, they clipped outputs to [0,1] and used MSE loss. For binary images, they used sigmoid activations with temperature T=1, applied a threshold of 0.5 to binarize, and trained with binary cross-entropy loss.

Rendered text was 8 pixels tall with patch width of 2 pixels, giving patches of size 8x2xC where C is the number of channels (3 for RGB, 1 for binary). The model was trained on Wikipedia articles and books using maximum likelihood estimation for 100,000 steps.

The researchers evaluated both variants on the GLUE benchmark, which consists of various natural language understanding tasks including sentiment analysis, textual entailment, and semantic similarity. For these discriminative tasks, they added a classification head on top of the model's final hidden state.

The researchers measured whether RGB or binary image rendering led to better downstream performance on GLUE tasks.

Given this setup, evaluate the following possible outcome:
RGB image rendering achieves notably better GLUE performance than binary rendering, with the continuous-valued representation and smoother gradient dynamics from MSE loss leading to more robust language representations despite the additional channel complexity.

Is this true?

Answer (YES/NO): NO